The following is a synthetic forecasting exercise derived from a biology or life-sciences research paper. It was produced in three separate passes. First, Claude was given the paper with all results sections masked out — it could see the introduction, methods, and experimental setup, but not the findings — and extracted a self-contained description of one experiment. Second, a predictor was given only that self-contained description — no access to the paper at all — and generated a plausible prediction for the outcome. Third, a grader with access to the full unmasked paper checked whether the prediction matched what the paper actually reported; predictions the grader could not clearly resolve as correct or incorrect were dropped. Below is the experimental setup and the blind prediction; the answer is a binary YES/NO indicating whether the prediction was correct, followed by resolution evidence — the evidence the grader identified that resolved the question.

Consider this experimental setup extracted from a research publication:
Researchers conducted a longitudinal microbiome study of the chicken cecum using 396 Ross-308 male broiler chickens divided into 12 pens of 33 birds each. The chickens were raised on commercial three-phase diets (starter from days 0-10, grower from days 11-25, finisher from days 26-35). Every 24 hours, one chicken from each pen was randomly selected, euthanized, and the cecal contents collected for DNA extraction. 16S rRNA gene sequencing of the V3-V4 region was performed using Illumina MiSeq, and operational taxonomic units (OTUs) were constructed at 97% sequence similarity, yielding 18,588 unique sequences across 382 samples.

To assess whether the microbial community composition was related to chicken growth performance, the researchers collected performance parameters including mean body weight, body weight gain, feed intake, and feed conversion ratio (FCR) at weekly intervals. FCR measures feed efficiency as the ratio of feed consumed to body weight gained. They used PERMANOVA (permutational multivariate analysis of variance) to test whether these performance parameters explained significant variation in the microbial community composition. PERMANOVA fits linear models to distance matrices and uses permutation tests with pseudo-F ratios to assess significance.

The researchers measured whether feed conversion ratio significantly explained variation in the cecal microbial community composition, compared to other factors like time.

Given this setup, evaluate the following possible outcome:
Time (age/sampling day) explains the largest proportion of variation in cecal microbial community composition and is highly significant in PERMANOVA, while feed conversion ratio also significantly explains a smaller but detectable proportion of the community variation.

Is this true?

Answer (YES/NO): YES